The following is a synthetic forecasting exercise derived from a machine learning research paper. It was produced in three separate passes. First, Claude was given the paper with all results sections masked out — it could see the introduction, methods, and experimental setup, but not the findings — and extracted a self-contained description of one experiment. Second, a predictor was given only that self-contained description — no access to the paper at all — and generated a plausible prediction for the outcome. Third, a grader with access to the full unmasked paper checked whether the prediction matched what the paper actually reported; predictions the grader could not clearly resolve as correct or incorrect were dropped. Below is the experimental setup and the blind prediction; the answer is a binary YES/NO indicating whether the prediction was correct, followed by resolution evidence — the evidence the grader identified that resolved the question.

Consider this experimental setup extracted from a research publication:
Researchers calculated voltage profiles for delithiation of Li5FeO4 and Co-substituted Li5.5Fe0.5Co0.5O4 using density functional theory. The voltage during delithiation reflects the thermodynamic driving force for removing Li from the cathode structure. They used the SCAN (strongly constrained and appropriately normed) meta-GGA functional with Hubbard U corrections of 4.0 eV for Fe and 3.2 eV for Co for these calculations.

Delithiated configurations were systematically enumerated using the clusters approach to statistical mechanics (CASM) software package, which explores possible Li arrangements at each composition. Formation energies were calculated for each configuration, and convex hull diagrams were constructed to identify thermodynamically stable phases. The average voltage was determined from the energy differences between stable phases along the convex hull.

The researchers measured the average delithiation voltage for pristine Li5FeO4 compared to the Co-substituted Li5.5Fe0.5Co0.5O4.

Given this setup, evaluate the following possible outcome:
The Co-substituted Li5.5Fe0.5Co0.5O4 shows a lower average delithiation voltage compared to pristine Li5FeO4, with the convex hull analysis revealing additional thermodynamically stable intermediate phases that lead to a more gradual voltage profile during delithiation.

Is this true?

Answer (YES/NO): NO